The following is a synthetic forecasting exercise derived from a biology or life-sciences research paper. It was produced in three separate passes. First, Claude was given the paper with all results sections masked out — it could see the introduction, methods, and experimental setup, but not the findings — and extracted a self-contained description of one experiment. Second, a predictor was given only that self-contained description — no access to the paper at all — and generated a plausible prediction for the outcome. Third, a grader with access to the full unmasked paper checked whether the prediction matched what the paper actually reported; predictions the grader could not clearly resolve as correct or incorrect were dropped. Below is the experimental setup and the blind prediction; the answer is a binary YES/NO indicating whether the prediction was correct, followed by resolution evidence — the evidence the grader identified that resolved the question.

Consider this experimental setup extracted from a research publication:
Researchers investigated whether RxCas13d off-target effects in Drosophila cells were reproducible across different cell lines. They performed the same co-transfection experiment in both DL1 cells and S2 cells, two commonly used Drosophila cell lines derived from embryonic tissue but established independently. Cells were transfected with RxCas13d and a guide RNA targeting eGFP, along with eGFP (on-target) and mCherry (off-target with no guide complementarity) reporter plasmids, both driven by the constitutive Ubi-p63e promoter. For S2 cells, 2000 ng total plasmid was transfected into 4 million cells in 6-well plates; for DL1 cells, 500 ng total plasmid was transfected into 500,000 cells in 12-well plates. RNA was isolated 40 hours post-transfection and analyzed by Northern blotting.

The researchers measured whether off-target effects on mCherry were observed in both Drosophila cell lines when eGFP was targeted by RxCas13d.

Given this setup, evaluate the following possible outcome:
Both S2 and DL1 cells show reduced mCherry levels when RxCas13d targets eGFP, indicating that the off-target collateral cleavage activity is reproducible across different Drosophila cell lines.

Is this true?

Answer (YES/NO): YES